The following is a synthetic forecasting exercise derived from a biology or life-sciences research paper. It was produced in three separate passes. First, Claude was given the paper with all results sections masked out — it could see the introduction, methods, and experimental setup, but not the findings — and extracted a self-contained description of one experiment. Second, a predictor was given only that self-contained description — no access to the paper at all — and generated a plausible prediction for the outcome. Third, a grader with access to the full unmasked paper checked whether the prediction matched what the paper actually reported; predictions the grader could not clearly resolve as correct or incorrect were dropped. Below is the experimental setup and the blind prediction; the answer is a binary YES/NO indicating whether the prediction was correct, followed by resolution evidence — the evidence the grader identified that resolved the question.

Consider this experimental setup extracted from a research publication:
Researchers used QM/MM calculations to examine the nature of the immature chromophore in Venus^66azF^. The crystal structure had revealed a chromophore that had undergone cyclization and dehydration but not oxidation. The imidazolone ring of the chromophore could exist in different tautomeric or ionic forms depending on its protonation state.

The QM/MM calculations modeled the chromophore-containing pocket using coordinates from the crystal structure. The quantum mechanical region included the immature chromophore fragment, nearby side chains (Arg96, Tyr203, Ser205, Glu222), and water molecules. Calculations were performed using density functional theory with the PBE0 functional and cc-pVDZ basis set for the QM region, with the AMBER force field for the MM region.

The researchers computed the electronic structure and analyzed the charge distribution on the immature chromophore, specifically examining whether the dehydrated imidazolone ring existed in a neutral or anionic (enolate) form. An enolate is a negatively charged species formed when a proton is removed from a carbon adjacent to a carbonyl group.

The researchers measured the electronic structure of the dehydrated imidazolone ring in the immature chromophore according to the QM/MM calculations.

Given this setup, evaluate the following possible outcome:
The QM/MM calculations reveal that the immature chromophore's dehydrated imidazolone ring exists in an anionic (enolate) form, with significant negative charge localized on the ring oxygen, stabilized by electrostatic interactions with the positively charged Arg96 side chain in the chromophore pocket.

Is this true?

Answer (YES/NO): NO